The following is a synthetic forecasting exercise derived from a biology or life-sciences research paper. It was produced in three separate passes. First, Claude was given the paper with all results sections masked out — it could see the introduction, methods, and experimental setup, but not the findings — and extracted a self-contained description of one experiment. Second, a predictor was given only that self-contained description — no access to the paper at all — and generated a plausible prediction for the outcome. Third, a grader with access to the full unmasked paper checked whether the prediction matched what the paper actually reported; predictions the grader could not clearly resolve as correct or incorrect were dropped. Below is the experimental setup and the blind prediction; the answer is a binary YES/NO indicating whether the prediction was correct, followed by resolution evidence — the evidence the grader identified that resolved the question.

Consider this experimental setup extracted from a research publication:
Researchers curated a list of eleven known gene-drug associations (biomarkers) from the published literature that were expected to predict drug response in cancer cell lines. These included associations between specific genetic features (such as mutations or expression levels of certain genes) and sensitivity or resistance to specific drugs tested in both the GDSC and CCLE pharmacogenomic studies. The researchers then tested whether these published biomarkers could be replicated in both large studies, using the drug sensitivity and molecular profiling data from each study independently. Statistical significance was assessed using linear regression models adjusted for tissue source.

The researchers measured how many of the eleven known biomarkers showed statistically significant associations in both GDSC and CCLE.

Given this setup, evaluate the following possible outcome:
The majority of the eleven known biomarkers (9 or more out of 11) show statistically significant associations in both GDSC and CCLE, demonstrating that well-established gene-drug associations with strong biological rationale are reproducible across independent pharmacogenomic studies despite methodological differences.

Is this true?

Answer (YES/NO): NO